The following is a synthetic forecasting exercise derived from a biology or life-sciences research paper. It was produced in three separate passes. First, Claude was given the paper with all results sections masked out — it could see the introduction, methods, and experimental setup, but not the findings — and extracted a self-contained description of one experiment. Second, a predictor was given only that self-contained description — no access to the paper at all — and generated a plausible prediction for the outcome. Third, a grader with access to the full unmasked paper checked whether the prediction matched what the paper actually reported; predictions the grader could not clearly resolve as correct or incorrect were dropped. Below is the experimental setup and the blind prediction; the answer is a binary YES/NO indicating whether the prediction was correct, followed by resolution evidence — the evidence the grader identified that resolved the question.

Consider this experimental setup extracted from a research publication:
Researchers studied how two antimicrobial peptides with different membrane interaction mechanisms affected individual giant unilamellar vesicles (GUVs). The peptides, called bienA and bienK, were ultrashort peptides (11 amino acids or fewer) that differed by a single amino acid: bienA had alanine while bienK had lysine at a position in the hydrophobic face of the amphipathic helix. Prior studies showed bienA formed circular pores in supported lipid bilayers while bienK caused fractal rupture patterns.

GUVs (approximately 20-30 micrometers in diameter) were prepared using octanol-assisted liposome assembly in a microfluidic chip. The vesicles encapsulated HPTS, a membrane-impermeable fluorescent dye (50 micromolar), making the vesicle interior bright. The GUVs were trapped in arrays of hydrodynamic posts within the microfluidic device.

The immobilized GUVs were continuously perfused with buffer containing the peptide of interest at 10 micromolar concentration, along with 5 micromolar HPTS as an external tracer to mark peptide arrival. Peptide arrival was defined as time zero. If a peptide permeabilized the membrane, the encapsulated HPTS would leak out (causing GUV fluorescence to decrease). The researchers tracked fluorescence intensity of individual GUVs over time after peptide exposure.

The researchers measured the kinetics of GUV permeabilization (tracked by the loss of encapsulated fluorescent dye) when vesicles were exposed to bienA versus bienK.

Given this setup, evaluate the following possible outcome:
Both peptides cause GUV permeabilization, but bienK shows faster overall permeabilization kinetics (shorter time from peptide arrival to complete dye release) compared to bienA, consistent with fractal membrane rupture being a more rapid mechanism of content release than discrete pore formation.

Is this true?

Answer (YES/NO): NO